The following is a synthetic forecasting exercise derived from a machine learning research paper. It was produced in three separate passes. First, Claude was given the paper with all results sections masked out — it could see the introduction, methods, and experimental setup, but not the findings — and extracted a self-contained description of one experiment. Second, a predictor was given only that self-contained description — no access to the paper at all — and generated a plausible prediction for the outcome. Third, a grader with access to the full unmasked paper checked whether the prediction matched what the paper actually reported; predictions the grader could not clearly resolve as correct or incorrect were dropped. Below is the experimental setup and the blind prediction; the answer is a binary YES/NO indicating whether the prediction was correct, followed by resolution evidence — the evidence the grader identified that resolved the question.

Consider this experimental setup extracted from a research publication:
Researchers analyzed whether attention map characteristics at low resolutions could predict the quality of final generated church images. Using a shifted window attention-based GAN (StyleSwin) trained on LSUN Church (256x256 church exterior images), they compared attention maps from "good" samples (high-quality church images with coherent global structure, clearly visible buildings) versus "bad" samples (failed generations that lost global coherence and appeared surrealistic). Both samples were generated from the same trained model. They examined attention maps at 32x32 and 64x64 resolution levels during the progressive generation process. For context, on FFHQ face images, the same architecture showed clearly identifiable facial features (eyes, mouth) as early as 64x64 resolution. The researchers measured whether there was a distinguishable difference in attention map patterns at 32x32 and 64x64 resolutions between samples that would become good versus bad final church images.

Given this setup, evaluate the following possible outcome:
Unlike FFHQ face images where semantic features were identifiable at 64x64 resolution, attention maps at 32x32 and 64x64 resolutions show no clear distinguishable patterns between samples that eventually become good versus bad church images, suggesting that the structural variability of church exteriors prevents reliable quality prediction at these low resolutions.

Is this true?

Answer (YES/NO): YES